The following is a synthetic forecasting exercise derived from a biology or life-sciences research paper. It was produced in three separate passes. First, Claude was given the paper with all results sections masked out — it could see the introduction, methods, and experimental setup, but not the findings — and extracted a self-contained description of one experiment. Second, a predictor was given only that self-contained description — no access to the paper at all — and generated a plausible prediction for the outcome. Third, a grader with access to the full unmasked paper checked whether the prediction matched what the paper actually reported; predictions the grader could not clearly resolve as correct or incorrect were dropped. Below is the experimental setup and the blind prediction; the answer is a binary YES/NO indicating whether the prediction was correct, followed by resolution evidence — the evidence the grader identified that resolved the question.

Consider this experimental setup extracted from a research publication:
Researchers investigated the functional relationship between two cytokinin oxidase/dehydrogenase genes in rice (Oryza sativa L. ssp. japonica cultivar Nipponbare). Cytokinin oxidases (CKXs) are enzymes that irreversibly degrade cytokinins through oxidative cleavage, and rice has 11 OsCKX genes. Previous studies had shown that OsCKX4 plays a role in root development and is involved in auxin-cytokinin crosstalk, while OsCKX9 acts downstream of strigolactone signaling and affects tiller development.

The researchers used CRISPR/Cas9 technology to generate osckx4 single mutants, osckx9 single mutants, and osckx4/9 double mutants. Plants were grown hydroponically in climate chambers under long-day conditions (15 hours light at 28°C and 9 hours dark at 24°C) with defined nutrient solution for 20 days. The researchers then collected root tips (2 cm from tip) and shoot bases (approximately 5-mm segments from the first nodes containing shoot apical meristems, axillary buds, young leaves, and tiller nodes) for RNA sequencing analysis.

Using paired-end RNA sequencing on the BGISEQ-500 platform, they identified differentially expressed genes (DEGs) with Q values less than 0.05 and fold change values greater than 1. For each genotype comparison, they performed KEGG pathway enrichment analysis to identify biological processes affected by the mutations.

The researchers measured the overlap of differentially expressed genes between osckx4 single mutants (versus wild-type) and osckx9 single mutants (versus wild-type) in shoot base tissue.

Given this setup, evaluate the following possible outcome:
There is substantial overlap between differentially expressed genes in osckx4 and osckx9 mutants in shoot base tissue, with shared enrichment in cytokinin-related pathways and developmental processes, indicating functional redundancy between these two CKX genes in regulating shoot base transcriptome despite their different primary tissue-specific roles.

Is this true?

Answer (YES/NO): NO